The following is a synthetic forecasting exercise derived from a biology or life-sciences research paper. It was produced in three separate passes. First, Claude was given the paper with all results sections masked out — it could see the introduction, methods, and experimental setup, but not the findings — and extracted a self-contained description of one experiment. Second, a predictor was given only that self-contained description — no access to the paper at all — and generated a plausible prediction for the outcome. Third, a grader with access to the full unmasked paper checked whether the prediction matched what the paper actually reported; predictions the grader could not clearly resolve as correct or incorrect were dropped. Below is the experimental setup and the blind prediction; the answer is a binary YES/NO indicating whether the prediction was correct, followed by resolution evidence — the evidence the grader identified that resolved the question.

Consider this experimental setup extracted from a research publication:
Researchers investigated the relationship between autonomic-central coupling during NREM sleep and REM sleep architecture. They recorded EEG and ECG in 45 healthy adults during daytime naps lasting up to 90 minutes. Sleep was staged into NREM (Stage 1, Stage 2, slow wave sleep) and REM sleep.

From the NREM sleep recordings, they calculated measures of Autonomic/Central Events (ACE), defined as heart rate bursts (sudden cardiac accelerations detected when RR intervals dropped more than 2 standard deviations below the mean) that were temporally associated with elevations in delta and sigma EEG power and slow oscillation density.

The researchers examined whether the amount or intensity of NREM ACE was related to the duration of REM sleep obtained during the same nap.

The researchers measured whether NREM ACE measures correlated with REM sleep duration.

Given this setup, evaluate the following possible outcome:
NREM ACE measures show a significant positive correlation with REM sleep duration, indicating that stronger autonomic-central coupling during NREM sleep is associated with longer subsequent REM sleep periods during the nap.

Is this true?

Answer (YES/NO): NO